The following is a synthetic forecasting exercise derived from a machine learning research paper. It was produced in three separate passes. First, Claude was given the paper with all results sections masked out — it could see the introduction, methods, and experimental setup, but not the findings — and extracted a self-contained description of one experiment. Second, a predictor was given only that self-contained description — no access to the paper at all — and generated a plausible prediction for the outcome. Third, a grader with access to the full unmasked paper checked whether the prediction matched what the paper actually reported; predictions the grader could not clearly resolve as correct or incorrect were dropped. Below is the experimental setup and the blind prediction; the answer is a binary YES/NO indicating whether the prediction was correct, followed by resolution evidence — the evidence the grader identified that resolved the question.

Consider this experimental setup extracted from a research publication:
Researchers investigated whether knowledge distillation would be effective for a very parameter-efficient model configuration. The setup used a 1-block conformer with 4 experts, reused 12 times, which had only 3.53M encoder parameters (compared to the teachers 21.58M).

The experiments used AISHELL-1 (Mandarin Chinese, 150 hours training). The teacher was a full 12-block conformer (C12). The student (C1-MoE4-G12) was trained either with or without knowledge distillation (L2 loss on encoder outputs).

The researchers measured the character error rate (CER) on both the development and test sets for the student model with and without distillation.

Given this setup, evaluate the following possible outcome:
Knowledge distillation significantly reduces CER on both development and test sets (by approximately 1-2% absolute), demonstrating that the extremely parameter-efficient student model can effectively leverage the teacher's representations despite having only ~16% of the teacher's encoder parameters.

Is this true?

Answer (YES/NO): NO